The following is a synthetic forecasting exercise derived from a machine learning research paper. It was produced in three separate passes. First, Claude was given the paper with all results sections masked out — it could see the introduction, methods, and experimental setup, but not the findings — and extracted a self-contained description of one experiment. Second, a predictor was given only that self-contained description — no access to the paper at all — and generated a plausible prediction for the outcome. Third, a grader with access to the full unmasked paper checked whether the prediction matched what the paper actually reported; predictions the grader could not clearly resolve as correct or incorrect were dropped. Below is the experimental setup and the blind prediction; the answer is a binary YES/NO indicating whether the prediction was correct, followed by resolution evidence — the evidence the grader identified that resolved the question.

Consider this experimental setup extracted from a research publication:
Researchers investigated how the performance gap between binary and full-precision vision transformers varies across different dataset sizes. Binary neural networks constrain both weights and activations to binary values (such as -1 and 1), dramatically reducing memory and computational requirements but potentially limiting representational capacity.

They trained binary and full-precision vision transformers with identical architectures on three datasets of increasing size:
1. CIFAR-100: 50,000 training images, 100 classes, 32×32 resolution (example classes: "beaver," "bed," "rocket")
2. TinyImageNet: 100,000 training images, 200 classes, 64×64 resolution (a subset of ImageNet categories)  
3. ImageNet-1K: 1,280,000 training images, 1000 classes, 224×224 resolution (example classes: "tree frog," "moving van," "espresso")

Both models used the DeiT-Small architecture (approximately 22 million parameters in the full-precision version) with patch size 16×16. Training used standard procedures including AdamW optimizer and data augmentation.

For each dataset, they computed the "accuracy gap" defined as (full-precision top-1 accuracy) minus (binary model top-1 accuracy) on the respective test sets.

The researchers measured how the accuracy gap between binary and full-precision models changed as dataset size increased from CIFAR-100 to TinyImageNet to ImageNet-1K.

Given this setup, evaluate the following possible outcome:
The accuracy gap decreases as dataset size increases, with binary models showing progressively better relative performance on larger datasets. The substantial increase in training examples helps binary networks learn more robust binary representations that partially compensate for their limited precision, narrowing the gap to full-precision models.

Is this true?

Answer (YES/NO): NO